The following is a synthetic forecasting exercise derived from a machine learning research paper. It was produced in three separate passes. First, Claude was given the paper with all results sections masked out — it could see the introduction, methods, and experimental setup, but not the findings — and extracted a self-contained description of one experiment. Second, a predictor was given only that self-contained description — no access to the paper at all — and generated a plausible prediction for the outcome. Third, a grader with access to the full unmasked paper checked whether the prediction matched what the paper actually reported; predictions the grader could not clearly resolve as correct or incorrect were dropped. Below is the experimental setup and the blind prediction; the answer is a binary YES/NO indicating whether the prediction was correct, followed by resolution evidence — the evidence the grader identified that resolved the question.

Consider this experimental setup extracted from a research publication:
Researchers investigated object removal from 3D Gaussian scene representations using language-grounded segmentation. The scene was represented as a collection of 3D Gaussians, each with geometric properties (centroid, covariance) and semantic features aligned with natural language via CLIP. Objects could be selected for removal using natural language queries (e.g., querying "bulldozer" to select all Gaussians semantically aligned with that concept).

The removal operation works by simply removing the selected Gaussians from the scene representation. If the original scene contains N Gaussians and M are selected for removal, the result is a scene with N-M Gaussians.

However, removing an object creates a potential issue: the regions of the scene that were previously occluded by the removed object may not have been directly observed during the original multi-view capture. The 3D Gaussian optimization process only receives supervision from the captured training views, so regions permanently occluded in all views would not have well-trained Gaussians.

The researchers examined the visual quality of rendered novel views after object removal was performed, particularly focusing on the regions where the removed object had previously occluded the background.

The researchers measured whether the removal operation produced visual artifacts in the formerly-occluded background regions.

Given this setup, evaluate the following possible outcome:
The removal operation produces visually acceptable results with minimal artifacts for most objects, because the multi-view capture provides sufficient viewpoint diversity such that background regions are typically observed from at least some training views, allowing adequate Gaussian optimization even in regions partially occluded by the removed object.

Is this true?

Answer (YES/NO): YES